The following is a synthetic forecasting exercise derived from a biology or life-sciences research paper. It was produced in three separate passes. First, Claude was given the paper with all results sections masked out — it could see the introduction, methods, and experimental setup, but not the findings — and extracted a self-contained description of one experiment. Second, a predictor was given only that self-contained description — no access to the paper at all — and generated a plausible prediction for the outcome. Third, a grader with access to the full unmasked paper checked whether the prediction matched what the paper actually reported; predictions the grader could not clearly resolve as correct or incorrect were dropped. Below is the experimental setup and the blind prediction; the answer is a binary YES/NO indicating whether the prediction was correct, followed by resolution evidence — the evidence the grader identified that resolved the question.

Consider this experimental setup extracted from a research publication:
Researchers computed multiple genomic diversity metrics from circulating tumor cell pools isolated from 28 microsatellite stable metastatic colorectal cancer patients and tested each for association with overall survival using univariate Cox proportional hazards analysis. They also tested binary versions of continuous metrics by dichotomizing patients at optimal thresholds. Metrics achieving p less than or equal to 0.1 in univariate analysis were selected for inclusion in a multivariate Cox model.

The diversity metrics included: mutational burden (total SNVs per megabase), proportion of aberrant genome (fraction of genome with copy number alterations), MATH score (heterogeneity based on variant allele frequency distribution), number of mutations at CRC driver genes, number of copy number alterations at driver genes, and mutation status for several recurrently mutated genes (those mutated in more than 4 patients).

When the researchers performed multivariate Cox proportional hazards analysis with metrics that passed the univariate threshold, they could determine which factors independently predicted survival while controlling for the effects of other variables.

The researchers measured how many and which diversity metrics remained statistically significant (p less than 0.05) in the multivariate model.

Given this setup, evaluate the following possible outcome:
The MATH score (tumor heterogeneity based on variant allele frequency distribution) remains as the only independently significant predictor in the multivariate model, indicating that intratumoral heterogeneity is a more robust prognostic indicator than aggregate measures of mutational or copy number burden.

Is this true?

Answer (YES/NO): NO